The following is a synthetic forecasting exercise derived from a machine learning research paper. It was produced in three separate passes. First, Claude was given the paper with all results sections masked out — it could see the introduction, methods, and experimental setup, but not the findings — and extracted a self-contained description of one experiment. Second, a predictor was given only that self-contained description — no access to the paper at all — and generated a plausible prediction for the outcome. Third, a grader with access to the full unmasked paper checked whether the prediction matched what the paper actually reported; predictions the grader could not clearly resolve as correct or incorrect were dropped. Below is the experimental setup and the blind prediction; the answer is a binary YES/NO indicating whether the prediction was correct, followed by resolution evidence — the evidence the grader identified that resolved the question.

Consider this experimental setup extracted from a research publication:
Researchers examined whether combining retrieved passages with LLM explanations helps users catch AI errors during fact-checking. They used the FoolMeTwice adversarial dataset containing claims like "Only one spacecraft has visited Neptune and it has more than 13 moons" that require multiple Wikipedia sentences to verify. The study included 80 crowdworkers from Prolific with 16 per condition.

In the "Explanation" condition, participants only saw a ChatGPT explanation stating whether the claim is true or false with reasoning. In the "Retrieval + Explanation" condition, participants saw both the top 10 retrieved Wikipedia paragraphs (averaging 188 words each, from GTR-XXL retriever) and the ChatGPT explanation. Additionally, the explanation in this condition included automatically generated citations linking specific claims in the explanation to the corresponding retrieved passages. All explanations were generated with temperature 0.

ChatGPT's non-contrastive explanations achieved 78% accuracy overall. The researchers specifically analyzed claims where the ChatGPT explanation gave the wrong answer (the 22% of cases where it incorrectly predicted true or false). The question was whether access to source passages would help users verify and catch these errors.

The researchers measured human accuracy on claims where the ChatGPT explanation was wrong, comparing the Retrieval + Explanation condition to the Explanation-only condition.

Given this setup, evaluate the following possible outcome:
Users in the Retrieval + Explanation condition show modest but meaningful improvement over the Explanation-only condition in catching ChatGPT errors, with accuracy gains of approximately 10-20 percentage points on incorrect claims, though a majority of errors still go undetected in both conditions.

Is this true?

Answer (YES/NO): NO